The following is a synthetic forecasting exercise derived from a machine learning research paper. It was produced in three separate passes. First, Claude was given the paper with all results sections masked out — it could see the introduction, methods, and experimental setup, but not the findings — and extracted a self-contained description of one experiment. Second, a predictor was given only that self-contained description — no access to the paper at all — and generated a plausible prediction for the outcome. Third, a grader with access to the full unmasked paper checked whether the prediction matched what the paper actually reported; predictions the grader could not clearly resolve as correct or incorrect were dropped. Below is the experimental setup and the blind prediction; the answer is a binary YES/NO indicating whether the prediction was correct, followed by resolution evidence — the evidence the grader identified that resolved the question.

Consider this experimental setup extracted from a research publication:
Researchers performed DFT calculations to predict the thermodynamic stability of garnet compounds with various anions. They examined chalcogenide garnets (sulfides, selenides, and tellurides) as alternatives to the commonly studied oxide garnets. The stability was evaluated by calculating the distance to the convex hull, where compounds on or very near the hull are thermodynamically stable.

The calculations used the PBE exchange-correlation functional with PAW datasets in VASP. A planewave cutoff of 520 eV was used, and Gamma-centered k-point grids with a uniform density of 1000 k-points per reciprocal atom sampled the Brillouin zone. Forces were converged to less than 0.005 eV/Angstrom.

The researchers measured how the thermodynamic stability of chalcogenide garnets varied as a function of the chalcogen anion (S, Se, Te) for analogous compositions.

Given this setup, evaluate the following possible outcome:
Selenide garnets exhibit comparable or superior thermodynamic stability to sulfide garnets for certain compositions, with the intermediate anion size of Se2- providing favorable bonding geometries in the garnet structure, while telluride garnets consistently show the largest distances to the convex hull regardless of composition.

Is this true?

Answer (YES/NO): NO